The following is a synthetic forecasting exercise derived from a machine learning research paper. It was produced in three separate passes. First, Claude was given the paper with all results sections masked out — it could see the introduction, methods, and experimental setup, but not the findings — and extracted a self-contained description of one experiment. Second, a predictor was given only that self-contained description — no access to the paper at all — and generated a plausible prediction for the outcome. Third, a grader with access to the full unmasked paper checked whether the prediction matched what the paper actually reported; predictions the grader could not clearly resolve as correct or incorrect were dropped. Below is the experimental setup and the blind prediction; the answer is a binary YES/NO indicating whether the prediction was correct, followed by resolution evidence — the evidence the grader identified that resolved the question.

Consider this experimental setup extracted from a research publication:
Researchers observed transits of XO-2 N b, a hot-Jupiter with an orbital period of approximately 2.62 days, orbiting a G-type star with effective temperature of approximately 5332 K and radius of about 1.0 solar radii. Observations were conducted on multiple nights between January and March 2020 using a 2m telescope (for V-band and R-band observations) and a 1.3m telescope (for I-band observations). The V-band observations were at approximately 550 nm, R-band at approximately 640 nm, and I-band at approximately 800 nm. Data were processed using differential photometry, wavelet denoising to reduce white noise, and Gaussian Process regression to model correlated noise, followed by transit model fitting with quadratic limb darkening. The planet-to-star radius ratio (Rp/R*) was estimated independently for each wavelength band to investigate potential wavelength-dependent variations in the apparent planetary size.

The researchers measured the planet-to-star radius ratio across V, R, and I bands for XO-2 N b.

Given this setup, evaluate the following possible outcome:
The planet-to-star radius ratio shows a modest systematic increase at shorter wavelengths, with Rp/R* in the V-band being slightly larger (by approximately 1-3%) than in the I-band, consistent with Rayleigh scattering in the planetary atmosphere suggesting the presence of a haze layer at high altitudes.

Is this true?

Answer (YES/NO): NO